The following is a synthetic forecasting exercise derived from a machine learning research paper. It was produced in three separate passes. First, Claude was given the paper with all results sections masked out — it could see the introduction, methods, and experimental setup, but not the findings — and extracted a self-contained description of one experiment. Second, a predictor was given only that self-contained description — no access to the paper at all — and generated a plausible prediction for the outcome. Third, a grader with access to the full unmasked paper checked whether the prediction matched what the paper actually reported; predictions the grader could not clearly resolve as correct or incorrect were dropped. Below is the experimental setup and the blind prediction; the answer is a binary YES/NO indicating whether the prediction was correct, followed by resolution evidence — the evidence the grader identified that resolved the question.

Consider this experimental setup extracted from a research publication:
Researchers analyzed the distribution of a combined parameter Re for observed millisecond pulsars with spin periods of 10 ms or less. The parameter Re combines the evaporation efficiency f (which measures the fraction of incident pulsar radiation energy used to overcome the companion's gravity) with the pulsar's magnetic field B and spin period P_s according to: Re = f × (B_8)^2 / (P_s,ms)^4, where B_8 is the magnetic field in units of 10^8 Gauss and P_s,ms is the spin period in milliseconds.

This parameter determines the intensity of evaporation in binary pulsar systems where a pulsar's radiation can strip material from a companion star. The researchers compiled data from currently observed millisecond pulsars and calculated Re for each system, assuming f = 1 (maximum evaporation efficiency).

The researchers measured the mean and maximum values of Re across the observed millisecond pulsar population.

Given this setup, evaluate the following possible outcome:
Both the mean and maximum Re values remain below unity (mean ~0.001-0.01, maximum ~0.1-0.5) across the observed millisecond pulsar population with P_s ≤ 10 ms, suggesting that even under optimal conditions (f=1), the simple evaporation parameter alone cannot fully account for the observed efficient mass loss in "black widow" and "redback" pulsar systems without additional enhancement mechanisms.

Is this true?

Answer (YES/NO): NO